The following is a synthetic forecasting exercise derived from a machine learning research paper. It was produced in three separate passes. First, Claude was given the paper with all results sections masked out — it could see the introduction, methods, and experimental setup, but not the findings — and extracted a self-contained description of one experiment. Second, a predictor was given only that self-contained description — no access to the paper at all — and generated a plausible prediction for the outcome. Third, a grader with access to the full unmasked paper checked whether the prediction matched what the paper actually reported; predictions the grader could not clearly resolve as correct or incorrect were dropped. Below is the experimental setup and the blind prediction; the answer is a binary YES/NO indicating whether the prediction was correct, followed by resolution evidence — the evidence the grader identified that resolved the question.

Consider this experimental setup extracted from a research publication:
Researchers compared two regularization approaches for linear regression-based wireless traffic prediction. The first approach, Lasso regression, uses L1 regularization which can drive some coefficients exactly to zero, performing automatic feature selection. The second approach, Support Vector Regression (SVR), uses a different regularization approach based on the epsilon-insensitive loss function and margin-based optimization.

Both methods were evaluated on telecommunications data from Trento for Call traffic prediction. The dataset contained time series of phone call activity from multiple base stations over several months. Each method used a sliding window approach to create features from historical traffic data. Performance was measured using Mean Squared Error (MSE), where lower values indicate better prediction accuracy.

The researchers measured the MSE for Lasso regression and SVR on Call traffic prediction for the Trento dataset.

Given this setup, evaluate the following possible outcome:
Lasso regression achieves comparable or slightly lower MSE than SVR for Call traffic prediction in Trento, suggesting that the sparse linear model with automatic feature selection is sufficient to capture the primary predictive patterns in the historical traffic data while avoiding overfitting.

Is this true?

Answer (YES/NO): YES